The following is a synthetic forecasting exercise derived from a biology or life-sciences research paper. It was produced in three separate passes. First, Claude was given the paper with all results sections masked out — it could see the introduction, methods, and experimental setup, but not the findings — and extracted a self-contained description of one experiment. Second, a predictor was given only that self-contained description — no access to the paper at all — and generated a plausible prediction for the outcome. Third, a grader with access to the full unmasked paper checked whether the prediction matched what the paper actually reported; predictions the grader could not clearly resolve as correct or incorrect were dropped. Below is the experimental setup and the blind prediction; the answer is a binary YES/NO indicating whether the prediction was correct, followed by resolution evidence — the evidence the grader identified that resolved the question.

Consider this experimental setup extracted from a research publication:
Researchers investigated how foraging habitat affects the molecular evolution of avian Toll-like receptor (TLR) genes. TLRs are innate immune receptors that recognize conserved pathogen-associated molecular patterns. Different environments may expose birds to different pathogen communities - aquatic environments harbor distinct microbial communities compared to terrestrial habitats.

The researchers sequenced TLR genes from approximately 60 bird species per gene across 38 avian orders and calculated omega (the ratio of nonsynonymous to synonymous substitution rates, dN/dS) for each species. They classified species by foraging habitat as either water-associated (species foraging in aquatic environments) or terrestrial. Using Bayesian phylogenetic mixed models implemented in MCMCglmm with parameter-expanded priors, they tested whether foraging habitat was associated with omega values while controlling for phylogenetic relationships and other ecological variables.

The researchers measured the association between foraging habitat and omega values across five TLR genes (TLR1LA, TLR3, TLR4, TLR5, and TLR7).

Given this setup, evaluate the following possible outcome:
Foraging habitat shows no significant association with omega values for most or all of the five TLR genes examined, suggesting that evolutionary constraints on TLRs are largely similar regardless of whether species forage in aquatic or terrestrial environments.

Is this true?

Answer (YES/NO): YES